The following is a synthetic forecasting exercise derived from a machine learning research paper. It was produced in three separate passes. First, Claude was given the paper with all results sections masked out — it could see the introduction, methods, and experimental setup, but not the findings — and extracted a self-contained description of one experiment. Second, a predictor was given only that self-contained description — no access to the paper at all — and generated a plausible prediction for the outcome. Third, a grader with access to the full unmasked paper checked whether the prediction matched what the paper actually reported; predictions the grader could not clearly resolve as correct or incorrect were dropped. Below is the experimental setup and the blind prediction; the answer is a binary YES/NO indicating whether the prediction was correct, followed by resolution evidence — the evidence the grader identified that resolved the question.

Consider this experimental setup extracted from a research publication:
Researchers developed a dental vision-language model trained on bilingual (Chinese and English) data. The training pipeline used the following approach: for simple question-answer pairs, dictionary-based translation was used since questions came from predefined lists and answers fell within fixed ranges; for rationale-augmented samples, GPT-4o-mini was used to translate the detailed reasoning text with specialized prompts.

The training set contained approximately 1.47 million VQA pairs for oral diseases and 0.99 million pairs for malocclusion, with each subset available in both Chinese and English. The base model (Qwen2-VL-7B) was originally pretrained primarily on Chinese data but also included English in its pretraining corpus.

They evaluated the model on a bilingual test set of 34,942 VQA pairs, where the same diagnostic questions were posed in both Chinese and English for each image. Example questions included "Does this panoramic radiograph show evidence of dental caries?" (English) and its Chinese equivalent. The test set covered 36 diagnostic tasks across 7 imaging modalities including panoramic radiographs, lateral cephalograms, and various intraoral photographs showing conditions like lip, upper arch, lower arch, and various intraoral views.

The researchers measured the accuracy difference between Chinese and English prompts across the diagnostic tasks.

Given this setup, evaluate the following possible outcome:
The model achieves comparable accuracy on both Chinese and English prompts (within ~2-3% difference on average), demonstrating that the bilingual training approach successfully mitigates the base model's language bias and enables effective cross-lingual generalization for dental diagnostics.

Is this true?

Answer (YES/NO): YES